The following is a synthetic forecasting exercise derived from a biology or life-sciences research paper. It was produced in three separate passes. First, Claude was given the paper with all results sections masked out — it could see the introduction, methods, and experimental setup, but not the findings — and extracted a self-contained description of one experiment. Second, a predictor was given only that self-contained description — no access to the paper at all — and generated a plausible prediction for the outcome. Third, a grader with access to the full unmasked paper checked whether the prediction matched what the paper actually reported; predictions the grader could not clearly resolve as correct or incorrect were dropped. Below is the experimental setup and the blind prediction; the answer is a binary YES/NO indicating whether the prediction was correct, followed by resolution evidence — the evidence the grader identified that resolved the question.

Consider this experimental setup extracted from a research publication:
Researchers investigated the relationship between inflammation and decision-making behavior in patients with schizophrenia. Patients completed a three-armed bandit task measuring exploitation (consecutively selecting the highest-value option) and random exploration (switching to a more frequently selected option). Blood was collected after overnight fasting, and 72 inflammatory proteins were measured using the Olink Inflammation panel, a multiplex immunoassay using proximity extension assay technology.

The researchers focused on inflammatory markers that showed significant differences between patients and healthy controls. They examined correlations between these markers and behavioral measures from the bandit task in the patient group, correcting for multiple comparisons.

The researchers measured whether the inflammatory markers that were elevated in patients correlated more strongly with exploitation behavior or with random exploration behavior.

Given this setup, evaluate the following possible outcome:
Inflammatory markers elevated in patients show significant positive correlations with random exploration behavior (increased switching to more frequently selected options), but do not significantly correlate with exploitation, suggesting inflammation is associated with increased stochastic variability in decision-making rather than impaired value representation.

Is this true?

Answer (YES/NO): YES